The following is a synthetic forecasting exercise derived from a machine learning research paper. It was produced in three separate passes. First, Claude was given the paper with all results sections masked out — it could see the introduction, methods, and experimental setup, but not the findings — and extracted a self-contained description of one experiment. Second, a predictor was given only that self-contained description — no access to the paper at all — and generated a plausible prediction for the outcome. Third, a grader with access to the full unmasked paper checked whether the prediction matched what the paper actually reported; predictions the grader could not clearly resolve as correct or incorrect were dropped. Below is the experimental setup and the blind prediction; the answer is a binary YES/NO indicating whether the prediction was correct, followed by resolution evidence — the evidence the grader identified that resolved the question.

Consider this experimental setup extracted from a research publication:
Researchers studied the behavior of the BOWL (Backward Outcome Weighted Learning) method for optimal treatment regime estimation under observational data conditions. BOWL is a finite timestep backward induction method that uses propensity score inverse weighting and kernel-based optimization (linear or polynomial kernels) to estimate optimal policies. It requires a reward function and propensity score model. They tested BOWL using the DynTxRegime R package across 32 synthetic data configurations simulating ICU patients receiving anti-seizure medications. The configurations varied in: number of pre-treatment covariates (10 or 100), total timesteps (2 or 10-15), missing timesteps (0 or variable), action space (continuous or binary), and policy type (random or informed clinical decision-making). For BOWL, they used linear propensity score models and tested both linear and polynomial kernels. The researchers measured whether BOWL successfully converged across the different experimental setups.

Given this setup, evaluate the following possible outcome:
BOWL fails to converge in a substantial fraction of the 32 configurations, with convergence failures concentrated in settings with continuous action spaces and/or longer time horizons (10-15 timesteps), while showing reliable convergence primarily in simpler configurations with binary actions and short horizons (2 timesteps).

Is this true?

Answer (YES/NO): NO